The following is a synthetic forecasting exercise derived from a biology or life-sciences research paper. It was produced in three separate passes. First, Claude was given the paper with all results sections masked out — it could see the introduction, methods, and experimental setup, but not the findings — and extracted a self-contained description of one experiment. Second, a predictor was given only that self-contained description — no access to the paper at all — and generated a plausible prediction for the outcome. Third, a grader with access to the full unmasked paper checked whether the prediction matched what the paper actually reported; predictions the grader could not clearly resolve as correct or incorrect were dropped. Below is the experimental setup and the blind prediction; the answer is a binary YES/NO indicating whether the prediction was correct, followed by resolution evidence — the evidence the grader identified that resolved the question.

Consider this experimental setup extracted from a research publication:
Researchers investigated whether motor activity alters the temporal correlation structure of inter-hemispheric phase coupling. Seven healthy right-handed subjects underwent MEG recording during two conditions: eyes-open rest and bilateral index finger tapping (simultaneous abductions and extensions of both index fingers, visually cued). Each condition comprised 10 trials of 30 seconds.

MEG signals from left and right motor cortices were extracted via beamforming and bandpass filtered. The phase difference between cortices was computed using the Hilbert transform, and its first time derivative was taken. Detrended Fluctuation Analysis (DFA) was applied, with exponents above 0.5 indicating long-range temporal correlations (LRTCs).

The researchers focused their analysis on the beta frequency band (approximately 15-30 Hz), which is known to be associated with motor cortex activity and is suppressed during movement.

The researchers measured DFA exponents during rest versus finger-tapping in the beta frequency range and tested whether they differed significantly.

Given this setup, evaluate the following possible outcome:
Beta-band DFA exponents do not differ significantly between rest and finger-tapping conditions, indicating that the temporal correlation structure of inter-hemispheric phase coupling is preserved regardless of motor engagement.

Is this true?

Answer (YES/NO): NO